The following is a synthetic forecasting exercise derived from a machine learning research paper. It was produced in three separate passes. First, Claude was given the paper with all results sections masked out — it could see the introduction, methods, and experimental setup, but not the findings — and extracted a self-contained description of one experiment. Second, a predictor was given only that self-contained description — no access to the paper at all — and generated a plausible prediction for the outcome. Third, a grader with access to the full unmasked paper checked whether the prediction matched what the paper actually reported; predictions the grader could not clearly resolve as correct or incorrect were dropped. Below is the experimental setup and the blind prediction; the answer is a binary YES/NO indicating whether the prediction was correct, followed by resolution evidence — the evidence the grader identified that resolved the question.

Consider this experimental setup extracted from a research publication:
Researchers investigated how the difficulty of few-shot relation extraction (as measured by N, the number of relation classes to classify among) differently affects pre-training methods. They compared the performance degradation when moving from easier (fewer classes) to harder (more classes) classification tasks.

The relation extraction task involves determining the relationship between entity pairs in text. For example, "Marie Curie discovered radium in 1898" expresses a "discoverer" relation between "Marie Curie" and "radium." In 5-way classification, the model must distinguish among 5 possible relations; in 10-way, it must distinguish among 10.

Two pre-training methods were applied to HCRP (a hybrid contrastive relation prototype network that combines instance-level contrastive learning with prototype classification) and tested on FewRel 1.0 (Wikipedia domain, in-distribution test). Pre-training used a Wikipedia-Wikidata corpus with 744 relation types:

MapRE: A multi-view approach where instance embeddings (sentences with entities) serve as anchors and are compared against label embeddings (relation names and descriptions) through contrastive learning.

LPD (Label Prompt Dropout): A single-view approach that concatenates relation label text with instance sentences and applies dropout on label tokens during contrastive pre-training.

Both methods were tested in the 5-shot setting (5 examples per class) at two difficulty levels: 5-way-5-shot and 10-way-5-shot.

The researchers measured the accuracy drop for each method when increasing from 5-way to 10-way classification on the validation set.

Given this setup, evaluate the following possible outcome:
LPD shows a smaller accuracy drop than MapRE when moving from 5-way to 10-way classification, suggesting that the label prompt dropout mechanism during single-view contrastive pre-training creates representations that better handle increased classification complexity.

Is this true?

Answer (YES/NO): YES